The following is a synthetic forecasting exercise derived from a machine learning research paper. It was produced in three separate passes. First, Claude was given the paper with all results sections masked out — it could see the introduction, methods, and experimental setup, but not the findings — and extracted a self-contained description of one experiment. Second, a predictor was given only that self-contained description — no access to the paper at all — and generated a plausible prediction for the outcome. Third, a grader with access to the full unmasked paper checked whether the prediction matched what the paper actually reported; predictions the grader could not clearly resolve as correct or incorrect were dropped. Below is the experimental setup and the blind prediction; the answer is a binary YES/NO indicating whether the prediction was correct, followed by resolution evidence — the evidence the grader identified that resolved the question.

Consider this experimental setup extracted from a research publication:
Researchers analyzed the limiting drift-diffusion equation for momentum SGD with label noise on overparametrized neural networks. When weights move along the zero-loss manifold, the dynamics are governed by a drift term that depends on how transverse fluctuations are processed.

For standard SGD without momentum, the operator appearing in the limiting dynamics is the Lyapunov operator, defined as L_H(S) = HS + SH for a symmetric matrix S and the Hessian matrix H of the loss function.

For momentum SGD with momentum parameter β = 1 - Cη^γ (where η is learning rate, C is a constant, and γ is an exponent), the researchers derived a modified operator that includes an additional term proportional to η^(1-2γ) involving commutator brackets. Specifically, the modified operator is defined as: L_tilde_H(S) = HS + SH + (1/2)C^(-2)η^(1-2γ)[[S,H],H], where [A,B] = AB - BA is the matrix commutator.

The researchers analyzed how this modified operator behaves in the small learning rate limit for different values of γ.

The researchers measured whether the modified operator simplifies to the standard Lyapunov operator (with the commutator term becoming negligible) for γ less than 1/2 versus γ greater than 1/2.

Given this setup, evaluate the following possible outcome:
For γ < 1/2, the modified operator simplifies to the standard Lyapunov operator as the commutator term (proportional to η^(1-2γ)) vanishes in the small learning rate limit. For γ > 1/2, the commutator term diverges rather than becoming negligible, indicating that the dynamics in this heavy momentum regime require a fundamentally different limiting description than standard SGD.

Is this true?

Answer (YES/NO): NO